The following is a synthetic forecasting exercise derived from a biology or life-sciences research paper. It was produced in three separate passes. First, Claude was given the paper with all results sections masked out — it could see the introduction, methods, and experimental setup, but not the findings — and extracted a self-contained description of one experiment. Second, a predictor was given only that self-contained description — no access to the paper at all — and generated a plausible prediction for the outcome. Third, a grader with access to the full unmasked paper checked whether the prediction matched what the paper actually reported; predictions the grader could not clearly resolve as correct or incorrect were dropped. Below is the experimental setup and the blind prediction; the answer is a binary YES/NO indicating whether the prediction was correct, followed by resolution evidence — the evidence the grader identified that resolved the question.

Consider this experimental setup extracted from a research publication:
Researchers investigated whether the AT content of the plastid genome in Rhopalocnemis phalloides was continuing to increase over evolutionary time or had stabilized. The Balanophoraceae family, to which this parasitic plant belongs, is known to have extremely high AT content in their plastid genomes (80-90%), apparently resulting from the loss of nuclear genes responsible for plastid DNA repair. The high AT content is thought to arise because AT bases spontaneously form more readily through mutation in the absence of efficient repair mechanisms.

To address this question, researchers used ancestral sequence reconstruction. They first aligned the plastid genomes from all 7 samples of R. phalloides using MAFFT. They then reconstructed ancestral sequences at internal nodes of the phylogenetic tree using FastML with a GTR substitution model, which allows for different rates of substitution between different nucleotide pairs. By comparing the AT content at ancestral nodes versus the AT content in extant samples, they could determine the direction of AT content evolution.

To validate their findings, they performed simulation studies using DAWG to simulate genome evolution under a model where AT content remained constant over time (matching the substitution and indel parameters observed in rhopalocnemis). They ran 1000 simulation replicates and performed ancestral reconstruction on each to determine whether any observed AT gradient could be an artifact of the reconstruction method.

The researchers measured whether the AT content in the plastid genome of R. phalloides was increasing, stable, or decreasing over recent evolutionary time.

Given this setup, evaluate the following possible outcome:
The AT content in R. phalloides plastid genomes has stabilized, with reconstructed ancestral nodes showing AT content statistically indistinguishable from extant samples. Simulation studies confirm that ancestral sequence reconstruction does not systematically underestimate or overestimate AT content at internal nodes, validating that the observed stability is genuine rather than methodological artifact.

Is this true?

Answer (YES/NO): NO